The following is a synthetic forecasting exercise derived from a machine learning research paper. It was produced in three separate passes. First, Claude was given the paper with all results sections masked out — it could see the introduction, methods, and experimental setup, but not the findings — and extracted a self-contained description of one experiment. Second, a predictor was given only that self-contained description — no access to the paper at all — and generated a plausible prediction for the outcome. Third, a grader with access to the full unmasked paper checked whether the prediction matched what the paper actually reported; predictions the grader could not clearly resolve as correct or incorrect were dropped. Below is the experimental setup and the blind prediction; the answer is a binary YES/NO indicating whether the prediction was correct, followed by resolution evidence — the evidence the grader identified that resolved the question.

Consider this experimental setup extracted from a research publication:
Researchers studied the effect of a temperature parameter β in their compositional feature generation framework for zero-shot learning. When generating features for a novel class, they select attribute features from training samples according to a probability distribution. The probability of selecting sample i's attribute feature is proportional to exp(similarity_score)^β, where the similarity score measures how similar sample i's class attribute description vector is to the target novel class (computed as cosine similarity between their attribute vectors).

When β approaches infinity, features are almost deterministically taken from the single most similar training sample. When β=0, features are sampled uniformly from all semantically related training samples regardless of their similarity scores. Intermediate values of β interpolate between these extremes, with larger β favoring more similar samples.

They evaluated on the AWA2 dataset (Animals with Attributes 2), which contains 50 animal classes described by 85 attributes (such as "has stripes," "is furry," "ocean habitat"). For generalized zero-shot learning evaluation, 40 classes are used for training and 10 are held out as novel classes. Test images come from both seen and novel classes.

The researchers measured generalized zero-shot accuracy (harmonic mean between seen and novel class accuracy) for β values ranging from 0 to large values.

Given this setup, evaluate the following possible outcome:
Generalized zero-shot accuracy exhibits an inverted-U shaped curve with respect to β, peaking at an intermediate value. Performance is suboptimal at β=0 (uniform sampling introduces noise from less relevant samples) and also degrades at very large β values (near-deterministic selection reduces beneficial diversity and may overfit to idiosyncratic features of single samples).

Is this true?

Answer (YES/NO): YES